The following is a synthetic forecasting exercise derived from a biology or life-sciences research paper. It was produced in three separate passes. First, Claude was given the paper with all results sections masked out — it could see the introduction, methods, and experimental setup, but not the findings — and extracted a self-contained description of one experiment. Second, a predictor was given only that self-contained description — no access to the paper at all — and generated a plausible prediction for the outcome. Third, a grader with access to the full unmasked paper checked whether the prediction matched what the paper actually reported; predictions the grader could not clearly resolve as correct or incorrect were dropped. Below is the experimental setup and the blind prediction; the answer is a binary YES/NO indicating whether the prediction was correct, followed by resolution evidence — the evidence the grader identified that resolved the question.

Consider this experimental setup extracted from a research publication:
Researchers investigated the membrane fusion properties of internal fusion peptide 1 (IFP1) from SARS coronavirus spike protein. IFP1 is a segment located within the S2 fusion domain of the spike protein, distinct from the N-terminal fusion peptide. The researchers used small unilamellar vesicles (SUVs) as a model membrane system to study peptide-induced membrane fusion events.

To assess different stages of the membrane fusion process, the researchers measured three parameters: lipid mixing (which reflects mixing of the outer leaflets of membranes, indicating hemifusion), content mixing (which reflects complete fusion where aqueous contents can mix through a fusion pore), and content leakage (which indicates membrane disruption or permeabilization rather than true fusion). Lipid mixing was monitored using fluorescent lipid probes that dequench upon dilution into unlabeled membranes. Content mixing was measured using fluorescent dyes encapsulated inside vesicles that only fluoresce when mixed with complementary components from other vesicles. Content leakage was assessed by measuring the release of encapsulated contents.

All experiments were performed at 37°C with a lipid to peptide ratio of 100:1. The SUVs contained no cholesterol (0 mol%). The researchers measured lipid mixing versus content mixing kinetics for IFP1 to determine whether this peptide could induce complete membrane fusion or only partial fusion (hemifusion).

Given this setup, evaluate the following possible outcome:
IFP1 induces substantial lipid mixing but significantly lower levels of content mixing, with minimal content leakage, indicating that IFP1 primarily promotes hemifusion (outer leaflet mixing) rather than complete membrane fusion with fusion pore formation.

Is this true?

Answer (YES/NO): YES